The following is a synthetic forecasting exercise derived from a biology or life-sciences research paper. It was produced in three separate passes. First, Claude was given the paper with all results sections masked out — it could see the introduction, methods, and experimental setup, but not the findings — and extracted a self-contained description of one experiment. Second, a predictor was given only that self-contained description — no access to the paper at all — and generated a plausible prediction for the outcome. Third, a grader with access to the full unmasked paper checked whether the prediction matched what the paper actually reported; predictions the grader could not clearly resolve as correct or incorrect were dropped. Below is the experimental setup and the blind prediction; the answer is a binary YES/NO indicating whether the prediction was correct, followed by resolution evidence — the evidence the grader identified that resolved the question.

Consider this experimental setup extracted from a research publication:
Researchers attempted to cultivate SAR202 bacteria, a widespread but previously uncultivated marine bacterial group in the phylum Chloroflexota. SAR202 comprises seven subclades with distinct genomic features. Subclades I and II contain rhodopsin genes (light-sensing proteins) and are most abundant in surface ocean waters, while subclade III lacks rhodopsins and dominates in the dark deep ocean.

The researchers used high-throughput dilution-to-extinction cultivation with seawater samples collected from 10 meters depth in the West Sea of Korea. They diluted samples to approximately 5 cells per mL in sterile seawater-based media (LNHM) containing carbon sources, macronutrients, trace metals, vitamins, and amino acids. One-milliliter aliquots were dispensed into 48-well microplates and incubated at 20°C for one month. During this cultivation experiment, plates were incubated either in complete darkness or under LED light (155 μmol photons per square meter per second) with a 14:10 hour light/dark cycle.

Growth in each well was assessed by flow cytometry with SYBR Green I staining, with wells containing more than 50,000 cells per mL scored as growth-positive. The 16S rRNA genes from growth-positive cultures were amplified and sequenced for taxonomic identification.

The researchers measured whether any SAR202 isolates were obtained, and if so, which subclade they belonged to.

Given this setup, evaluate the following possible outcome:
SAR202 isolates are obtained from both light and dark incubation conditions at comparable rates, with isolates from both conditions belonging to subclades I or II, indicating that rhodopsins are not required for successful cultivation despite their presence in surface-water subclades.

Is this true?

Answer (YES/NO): NO